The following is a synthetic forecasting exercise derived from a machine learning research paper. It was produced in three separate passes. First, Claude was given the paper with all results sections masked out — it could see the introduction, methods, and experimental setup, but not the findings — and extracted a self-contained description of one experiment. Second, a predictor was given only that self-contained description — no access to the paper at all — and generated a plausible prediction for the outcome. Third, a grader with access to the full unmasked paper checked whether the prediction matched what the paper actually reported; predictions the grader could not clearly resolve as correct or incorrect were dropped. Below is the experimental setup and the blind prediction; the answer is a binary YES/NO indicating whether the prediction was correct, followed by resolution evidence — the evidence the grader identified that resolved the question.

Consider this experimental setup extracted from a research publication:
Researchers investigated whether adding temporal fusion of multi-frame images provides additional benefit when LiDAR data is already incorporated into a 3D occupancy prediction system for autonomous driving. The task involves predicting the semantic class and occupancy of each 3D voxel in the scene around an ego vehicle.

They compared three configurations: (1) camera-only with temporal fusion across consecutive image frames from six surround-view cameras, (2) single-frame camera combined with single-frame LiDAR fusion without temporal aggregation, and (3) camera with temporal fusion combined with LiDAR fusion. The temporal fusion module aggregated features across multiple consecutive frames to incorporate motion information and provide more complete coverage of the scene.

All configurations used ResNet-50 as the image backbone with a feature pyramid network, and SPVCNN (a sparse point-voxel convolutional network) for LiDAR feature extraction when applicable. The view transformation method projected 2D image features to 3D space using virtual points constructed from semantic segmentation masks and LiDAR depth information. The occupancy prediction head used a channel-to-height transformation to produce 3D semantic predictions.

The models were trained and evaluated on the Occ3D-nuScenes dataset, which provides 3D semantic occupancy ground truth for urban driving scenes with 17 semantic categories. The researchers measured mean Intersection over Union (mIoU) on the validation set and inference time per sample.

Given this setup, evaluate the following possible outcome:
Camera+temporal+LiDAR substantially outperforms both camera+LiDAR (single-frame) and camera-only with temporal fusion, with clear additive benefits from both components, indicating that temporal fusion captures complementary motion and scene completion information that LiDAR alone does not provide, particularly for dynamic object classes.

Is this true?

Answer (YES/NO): NO